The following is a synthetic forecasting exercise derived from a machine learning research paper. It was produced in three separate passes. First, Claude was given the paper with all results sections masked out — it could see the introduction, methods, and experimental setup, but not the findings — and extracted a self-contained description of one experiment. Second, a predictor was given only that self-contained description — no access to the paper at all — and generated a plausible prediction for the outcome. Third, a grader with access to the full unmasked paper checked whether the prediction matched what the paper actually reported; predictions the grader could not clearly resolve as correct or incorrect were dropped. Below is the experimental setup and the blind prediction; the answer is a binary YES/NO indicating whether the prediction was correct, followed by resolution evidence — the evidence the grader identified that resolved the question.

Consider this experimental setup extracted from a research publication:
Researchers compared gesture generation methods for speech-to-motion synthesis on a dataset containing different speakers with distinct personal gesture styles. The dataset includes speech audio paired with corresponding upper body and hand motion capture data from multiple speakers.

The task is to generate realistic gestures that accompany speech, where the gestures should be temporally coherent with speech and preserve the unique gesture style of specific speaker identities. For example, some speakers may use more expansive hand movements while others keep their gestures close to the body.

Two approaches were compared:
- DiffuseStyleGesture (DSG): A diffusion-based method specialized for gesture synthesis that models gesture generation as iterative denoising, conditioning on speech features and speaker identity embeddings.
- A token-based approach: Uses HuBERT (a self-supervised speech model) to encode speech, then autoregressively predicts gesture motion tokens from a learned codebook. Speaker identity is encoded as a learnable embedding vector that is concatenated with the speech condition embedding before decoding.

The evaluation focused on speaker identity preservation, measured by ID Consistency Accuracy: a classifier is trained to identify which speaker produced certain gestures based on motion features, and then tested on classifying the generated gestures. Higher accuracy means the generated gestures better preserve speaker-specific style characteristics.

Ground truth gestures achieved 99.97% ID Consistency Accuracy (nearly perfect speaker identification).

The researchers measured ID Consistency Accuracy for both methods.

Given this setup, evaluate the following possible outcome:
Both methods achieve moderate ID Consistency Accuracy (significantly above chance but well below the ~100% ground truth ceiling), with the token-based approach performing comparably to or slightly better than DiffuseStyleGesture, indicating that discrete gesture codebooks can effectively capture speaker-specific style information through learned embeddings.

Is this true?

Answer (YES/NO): NO